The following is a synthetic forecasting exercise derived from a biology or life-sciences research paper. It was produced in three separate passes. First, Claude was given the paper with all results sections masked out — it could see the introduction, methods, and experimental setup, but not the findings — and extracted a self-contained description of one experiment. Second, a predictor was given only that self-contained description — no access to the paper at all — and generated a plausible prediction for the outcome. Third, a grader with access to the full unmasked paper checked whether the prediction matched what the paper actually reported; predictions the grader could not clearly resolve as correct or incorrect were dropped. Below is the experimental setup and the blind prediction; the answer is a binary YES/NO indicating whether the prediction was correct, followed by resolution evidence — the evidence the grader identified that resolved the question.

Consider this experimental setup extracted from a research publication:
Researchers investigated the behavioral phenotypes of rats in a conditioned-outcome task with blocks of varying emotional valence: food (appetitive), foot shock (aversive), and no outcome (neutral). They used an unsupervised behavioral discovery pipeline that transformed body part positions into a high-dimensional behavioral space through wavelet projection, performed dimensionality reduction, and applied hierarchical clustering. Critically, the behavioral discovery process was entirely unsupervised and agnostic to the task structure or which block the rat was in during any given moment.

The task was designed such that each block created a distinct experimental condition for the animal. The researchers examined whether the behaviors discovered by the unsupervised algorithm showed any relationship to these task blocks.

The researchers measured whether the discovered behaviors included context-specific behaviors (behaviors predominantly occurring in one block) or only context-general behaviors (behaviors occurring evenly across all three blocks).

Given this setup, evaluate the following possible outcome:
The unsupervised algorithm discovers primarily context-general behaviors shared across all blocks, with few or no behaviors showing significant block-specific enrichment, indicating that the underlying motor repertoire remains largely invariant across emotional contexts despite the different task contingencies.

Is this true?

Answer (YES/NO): NO